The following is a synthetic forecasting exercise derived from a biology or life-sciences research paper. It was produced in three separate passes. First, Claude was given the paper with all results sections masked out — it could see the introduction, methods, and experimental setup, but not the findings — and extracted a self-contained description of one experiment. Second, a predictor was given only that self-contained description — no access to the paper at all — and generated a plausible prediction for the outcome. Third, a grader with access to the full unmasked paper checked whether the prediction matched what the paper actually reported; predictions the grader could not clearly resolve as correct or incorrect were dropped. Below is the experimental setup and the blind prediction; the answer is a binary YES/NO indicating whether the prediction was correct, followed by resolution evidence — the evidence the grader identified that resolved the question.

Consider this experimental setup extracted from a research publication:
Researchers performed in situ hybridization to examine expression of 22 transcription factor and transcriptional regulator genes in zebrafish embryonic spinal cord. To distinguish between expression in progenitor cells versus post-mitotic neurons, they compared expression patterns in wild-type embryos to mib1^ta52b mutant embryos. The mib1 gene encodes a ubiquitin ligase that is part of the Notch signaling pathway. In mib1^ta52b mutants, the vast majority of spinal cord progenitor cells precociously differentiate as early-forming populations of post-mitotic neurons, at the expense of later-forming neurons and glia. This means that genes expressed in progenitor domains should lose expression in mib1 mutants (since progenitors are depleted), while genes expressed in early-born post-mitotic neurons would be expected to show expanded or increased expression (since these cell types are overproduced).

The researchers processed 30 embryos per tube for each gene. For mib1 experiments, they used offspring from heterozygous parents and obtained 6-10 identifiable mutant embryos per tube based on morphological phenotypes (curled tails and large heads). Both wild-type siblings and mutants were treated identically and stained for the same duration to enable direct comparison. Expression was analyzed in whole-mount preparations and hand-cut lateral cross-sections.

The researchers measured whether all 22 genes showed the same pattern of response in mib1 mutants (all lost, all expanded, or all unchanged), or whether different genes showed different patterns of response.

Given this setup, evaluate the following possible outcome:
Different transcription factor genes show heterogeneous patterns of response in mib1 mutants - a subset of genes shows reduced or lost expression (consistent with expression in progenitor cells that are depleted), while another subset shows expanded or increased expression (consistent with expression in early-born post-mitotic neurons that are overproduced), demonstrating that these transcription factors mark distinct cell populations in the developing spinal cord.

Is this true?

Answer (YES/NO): YES